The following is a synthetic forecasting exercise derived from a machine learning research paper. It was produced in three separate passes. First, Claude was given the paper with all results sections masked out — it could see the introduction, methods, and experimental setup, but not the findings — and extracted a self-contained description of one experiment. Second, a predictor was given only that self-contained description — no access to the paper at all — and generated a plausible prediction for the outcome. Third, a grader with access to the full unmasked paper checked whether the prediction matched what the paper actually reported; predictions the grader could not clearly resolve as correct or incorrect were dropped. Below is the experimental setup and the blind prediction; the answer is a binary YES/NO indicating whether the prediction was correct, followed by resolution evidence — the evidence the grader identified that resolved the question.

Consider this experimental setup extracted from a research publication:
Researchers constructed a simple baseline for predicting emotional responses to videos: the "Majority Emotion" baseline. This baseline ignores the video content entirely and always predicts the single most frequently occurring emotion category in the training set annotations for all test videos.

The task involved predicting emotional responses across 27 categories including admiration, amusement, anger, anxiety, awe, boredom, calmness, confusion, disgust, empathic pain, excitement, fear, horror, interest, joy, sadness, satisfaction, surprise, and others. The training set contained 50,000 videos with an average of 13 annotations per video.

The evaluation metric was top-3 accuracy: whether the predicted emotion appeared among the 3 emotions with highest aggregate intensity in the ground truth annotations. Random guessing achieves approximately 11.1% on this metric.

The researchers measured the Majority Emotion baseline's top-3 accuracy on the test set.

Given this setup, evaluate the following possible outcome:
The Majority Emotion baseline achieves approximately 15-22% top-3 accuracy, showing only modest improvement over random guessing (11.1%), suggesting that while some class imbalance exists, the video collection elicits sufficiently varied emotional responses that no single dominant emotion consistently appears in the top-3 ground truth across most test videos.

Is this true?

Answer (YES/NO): NO